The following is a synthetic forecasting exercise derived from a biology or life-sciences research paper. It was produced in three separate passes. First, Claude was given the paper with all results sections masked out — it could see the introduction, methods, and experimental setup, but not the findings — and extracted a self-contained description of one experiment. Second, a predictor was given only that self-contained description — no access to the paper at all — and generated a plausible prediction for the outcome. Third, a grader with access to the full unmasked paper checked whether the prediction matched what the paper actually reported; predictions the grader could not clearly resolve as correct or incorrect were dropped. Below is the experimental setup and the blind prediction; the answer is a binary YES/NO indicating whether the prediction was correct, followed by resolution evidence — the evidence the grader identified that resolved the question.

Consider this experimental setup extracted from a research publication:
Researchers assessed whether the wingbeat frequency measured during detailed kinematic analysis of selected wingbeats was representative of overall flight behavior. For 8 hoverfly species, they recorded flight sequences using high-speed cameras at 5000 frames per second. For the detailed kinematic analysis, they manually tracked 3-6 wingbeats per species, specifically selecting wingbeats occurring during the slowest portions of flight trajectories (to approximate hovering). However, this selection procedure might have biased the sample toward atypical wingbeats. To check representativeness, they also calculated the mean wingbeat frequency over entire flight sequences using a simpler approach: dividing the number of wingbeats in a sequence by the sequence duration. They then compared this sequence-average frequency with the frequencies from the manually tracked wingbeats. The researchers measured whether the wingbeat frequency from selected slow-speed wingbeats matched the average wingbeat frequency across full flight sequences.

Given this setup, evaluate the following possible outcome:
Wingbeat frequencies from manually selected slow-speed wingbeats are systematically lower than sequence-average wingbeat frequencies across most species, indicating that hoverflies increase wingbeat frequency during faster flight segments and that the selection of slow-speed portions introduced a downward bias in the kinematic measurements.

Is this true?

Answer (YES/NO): NO